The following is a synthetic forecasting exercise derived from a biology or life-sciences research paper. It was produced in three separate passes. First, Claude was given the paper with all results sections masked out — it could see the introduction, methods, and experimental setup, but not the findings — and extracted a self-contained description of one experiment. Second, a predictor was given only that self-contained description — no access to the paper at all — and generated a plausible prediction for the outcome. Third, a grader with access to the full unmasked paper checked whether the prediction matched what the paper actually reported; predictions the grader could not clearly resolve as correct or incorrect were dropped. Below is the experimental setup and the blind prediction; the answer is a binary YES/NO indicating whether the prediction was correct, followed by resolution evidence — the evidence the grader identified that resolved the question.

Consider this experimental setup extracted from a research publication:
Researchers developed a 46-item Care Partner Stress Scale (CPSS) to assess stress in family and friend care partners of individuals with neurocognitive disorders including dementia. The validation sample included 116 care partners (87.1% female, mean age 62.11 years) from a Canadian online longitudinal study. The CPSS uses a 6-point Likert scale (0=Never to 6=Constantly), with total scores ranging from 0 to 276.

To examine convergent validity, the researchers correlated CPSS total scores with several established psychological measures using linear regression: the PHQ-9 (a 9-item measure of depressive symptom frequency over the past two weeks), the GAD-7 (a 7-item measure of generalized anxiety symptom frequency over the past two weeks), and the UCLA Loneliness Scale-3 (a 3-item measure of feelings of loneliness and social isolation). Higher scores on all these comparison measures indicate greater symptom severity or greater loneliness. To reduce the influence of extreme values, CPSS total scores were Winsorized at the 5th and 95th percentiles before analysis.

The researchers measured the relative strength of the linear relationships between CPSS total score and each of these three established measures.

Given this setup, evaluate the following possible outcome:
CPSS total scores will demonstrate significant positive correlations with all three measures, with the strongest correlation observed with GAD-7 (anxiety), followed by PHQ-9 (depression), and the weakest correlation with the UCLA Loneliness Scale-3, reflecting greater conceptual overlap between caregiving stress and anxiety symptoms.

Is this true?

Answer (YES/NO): NO